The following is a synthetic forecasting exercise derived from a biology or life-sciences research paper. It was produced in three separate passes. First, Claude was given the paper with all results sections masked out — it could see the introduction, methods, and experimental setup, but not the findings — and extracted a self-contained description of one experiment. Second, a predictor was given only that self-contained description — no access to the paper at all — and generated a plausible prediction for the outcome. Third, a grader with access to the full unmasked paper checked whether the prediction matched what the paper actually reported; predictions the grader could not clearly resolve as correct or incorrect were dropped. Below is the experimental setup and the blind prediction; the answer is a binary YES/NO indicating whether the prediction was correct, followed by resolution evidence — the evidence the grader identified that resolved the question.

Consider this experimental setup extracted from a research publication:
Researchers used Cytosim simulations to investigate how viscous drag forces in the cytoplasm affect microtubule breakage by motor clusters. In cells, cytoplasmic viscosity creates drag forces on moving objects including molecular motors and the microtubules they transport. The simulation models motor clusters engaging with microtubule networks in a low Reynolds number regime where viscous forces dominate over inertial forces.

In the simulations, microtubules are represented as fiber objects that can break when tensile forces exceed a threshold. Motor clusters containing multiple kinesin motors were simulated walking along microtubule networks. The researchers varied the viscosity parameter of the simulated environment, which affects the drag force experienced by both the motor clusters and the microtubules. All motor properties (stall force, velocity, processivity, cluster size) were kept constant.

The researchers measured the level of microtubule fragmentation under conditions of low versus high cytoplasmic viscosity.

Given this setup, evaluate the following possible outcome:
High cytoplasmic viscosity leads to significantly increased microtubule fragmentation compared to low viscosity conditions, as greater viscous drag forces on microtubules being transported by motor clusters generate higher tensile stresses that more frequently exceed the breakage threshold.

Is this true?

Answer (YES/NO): YES